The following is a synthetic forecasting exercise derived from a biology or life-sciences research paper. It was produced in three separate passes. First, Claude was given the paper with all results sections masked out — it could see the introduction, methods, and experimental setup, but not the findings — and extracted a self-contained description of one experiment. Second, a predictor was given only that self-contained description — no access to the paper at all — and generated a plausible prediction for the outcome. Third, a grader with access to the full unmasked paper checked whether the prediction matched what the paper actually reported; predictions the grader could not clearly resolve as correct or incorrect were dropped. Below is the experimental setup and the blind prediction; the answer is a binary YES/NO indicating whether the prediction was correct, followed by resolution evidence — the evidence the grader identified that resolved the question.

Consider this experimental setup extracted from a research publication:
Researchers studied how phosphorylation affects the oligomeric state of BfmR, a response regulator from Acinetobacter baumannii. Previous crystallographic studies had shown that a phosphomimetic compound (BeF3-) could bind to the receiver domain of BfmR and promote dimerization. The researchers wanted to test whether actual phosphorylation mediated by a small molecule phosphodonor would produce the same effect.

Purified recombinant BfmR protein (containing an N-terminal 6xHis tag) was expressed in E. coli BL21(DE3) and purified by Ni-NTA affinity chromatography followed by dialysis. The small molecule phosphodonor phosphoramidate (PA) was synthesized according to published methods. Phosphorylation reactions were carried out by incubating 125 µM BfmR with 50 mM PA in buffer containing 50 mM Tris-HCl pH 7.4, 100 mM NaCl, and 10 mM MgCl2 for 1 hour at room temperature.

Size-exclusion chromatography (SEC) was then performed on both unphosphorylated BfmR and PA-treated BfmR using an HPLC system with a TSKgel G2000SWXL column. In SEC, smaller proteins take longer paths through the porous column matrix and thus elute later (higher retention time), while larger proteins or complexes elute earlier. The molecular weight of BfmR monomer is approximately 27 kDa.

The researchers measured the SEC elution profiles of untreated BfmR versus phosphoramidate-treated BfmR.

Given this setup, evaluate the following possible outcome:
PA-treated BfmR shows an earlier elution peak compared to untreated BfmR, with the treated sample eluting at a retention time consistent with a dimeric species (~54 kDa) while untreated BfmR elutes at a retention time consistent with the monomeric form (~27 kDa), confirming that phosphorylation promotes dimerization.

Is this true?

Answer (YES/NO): NO